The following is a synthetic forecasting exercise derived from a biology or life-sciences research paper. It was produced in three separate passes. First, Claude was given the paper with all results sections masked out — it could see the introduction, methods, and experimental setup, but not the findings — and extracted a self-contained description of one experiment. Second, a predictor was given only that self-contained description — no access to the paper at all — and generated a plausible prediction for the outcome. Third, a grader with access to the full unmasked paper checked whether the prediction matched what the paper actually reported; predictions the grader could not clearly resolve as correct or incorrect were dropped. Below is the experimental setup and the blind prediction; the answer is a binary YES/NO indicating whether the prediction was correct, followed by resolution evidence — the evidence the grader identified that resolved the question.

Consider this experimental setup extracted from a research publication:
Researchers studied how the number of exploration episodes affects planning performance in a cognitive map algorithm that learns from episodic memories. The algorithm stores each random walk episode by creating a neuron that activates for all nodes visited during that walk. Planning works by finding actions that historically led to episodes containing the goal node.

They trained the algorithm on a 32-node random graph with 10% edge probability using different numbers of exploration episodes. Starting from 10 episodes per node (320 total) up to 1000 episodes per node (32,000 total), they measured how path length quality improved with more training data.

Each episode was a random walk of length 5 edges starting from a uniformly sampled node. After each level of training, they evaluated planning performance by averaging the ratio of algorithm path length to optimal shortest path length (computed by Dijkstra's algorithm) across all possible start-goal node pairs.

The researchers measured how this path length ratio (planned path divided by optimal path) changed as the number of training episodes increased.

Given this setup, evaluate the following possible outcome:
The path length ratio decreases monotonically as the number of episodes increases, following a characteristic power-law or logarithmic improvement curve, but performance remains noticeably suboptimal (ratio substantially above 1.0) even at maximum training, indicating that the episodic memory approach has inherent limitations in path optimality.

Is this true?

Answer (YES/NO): NO